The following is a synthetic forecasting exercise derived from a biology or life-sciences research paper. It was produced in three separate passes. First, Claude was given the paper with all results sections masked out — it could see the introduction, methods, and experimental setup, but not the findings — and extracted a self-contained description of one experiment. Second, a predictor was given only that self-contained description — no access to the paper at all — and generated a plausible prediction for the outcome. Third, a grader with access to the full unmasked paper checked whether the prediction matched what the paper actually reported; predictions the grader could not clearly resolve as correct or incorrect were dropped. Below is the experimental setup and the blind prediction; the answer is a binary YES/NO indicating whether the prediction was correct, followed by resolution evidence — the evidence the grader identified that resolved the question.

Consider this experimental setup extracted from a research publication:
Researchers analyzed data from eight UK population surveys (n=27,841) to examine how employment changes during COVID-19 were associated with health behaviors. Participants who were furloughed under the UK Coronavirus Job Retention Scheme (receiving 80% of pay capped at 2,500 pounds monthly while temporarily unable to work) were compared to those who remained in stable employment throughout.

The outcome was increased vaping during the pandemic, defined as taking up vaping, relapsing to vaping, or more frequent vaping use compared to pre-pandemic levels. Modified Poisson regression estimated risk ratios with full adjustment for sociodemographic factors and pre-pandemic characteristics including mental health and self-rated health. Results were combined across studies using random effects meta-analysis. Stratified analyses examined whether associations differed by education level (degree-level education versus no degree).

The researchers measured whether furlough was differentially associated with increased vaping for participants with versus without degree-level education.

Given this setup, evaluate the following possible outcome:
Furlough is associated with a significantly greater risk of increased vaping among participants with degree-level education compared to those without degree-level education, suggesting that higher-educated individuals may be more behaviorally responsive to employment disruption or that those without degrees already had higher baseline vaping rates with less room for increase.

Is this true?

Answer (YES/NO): YES